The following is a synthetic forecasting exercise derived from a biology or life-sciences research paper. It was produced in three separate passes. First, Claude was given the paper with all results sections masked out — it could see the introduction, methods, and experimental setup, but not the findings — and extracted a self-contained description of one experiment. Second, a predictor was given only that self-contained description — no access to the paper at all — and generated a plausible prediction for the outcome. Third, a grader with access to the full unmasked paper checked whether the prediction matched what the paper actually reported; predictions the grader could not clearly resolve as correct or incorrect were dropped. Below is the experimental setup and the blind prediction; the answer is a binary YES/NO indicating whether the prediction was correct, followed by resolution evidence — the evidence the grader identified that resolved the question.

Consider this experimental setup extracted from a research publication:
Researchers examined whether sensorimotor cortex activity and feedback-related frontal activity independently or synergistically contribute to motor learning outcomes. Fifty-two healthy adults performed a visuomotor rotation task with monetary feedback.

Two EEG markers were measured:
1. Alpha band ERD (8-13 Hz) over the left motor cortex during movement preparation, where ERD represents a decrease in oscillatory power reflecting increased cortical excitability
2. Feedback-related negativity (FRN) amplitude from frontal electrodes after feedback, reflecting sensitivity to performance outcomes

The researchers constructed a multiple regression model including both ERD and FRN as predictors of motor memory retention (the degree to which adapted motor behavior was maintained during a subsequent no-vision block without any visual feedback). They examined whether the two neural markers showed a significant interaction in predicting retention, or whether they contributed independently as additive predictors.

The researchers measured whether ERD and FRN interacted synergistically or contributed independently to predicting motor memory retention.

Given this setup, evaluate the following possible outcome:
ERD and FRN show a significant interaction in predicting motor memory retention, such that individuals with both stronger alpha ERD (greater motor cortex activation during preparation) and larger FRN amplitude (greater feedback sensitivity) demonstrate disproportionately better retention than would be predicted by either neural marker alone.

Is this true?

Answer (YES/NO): NO